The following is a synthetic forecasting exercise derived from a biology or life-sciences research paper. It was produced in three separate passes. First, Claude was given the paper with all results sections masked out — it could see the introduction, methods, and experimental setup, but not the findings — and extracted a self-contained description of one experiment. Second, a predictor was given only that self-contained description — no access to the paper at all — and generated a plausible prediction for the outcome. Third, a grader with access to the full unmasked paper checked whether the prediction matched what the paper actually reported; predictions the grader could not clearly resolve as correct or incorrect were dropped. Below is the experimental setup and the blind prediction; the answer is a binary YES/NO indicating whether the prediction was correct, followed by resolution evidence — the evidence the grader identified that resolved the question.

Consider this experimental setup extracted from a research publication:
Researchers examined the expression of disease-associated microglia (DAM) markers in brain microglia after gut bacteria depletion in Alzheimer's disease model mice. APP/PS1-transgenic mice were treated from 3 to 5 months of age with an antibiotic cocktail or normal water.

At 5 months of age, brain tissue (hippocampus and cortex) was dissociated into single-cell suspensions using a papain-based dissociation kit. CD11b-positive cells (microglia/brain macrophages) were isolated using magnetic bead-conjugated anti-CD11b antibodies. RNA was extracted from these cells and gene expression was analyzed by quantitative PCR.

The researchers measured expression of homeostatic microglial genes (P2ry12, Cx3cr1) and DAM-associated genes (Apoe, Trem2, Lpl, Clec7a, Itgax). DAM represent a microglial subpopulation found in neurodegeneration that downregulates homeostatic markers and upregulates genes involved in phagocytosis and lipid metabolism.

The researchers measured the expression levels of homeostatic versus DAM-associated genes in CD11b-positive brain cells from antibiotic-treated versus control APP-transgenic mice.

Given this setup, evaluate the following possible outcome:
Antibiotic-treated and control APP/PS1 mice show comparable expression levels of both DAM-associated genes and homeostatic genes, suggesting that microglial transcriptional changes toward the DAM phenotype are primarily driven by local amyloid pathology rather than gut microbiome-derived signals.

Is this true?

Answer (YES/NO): NO